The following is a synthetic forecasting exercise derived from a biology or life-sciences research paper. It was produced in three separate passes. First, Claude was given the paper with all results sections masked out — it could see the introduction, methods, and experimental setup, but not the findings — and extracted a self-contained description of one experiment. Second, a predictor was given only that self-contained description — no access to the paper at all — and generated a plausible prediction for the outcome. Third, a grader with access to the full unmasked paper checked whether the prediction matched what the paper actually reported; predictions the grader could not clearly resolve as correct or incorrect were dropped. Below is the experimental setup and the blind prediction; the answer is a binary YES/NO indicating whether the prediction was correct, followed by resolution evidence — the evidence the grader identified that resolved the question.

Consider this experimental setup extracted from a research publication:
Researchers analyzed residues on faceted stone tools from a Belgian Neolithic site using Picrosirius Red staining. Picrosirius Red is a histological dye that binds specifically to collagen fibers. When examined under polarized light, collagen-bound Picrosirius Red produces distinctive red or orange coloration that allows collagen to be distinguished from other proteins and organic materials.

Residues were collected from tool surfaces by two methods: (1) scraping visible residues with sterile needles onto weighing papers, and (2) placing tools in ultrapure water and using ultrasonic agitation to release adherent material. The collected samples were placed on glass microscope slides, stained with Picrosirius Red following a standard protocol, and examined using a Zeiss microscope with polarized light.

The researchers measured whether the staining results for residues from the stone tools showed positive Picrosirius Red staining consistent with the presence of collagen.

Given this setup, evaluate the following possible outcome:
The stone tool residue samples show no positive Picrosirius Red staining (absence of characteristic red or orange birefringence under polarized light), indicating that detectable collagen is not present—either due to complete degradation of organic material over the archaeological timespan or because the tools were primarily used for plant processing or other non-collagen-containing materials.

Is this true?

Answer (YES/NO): NO